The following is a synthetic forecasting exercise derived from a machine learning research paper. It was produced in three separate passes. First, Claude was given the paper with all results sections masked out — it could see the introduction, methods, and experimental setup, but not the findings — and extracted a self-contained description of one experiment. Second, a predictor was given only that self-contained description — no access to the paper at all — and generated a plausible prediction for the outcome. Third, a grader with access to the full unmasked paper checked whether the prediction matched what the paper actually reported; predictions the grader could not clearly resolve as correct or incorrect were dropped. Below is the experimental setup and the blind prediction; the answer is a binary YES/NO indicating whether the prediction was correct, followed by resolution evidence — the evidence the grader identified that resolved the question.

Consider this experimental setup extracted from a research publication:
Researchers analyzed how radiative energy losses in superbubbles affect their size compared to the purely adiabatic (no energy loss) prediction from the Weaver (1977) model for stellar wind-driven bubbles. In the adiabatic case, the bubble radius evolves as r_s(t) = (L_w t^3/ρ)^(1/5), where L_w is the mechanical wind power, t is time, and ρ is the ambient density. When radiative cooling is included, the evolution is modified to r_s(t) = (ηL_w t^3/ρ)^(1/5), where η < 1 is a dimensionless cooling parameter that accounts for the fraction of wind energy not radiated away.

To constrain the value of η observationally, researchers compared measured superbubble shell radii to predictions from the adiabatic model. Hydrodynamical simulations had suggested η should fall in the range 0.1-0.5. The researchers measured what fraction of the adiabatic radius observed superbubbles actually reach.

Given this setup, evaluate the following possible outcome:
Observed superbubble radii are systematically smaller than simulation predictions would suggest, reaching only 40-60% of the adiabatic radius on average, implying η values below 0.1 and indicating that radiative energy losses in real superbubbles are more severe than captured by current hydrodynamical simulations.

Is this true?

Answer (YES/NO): NO